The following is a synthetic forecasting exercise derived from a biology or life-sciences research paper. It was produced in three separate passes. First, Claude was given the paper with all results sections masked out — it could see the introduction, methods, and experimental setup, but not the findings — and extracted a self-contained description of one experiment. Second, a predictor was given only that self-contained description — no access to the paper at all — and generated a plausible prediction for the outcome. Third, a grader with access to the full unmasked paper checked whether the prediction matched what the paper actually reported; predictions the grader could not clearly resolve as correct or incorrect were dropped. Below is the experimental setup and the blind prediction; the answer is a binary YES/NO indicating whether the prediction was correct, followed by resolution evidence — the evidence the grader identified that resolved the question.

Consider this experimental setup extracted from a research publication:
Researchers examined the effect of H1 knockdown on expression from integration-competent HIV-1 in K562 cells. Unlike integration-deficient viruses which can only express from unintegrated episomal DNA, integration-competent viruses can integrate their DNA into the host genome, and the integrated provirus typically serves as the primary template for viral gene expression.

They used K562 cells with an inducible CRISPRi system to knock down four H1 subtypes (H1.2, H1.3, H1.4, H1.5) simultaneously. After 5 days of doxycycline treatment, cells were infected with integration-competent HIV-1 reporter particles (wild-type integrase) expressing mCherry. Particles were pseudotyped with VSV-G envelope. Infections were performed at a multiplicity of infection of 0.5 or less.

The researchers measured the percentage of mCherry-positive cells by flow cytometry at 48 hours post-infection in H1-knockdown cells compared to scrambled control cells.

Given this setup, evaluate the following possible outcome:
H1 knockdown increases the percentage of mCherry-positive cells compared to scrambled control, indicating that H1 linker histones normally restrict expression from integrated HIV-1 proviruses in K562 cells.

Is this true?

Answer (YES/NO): NO